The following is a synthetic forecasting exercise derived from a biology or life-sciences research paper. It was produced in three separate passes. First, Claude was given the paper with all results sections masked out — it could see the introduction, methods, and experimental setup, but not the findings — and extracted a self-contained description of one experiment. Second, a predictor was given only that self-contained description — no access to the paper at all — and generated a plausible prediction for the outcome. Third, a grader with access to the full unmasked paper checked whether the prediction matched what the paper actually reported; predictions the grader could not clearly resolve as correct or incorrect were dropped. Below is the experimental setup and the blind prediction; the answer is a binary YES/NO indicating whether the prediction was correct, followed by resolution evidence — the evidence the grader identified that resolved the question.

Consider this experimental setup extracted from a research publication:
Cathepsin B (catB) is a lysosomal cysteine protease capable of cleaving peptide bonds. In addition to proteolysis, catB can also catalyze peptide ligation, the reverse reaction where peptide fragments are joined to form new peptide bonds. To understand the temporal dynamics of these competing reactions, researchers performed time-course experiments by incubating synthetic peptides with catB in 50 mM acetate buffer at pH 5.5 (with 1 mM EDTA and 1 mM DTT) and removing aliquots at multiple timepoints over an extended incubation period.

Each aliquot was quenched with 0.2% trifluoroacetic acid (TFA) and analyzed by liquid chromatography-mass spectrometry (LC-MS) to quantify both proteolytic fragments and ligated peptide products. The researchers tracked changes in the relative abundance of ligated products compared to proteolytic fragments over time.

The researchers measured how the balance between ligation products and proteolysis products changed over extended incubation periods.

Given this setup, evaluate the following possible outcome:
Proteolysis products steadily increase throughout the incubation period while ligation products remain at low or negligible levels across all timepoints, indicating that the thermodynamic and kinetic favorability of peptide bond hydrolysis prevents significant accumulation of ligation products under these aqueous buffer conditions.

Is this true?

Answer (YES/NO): NO